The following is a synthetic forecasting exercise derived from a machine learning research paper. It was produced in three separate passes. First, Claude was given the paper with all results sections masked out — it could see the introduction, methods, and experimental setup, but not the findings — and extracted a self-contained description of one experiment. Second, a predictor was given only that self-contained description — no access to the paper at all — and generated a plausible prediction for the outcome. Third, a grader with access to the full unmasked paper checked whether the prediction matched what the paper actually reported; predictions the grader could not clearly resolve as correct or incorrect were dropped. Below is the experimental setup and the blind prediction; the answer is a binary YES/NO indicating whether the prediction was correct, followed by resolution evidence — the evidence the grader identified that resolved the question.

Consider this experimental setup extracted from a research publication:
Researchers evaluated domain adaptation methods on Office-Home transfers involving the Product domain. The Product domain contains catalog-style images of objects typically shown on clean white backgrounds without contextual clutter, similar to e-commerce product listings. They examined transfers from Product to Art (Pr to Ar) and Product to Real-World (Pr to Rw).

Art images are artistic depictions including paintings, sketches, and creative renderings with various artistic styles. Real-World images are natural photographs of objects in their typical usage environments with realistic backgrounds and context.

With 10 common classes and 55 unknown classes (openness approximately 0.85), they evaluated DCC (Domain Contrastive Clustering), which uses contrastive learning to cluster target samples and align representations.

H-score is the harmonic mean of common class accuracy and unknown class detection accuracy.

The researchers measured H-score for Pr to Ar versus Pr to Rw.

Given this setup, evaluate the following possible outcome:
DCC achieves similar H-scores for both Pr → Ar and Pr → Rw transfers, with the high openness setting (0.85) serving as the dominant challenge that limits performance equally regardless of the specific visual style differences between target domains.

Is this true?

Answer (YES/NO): NO